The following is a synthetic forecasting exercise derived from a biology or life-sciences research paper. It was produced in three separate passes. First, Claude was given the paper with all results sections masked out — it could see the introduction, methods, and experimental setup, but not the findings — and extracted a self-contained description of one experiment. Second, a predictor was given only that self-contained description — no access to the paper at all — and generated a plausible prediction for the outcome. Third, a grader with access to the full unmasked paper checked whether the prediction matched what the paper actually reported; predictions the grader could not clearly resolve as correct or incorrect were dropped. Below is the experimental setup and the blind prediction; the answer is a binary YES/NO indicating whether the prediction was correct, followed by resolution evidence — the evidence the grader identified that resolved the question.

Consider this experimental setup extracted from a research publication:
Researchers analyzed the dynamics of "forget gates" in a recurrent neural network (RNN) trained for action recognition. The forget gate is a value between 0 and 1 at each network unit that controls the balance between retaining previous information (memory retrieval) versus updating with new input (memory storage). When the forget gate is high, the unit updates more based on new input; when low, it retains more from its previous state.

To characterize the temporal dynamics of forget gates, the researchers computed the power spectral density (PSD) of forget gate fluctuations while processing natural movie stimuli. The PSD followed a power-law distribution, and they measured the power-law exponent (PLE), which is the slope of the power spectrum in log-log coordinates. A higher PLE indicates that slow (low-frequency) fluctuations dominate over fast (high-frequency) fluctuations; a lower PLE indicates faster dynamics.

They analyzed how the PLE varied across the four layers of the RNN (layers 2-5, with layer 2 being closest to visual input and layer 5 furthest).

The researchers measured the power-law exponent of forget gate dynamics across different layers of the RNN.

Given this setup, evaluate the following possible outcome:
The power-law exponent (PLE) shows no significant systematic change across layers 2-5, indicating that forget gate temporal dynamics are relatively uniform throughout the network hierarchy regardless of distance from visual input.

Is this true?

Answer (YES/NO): NO